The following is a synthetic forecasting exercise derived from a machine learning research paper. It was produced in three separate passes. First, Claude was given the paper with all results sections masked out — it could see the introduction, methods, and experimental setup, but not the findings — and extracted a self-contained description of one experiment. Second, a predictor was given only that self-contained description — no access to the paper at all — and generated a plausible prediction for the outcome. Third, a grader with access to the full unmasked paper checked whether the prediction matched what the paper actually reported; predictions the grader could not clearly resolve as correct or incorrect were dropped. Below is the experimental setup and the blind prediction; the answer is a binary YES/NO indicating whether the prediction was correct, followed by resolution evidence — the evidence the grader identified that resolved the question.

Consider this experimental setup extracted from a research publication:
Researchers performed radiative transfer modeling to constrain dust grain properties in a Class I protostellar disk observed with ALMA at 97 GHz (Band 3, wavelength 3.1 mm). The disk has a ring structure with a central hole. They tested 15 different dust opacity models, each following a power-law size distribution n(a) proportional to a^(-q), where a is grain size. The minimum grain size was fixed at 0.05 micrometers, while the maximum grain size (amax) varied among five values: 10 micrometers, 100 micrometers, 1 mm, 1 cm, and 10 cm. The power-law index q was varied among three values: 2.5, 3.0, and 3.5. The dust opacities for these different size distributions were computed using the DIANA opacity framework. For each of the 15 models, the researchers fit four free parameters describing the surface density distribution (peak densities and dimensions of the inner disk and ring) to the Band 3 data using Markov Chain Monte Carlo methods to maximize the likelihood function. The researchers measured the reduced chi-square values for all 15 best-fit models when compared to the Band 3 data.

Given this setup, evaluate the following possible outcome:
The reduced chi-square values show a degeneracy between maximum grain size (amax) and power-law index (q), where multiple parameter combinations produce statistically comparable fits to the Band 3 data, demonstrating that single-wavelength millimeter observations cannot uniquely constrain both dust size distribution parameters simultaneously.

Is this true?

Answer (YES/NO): NO